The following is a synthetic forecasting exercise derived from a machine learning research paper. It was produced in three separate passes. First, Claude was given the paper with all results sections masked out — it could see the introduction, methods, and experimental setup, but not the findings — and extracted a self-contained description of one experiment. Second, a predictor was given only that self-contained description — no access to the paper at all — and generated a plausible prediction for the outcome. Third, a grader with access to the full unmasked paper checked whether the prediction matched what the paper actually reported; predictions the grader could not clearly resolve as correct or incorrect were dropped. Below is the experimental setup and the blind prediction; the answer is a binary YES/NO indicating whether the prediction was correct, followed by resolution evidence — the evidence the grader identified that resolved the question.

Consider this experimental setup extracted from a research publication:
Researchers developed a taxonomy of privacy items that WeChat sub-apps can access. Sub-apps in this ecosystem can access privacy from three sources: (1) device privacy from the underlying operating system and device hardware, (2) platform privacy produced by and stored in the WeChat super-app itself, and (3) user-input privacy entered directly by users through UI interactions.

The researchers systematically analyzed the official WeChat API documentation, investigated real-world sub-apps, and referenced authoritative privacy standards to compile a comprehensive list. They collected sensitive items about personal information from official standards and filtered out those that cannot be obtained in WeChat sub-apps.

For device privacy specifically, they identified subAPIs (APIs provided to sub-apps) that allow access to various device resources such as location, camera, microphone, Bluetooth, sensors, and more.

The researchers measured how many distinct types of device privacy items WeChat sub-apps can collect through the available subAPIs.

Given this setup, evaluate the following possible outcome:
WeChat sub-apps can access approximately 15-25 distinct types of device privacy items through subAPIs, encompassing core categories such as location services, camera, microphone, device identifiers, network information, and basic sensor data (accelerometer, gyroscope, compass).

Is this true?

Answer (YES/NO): YES